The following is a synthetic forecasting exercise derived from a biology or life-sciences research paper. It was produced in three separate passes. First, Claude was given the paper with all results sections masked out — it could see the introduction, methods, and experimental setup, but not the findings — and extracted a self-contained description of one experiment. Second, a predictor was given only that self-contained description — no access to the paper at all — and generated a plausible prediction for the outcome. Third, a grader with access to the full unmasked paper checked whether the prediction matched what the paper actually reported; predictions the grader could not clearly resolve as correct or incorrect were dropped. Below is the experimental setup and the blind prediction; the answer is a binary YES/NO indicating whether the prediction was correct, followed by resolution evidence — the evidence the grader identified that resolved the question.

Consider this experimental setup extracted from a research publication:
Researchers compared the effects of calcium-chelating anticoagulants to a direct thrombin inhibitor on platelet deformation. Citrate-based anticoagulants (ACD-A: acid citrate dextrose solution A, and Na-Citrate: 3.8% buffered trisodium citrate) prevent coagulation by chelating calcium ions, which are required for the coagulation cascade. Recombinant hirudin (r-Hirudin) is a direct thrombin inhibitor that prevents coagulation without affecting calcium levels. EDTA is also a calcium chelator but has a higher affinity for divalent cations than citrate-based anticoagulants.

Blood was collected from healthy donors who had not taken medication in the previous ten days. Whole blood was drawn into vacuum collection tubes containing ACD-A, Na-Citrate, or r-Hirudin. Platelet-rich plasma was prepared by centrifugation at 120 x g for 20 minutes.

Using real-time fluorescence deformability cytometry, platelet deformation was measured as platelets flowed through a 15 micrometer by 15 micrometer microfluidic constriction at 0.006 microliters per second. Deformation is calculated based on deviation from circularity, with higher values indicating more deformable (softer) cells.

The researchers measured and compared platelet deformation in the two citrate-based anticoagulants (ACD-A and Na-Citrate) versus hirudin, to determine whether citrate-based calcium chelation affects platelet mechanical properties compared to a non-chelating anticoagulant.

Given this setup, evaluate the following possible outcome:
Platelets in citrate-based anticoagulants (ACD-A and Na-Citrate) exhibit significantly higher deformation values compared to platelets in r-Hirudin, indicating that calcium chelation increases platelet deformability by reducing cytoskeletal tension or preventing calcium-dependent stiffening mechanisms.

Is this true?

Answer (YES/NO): NO